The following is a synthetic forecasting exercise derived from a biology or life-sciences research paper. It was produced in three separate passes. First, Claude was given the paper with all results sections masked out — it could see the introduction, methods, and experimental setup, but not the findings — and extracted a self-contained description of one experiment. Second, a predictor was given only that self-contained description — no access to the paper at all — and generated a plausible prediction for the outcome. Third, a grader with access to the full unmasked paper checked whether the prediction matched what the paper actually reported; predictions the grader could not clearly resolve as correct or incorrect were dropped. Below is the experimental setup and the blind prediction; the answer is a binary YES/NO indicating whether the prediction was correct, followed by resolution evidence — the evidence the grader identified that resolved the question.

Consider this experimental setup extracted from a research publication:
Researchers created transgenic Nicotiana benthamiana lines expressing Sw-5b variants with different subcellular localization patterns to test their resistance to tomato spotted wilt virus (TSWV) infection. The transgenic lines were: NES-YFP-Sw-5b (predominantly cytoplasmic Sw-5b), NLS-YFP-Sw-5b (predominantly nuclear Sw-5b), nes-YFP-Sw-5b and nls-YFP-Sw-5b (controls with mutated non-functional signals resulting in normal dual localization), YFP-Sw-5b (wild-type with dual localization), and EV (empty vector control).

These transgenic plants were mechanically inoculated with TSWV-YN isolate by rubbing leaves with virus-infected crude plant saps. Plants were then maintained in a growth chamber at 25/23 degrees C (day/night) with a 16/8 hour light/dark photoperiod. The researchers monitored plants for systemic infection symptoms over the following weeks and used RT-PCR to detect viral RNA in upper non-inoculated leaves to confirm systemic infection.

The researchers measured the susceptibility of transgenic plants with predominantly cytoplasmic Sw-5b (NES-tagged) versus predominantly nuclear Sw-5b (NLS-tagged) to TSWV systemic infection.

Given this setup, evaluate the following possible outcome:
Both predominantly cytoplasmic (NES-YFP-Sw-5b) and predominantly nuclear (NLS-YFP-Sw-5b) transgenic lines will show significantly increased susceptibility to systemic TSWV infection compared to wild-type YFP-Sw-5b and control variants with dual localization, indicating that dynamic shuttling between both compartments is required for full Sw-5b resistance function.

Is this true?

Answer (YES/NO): NO